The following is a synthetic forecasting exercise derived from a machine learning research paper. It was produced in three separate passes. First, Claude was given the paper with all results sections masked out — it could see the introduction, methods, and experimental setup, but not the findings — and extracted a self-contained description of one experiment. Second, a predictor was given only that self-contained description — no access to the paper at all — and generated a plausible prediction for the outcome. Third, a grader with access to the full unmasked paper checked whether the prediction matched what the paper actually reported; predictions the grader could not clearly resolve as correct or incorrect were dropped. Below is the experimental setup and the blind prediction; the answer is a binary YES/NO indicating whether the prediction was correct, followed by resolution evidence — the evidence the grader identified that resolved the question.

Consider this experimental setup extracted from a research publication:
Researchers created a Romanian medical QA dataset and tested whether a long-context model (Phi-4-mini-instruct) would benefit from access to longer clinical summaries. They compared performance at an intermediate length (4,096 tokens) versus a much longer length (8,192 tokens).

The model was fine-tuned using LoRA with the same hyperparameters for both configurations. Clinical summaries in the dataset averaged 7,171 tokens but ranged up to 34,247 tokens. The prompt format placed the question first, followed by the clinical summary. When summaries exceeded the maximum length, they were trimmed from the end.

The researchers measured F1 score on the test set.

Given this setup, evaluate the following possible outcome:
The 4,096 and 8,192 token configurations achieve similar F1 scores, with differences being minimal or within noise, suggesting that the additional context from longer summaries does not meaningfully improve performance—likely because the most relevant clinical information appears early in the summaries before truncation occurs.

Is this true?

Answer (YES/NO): NO